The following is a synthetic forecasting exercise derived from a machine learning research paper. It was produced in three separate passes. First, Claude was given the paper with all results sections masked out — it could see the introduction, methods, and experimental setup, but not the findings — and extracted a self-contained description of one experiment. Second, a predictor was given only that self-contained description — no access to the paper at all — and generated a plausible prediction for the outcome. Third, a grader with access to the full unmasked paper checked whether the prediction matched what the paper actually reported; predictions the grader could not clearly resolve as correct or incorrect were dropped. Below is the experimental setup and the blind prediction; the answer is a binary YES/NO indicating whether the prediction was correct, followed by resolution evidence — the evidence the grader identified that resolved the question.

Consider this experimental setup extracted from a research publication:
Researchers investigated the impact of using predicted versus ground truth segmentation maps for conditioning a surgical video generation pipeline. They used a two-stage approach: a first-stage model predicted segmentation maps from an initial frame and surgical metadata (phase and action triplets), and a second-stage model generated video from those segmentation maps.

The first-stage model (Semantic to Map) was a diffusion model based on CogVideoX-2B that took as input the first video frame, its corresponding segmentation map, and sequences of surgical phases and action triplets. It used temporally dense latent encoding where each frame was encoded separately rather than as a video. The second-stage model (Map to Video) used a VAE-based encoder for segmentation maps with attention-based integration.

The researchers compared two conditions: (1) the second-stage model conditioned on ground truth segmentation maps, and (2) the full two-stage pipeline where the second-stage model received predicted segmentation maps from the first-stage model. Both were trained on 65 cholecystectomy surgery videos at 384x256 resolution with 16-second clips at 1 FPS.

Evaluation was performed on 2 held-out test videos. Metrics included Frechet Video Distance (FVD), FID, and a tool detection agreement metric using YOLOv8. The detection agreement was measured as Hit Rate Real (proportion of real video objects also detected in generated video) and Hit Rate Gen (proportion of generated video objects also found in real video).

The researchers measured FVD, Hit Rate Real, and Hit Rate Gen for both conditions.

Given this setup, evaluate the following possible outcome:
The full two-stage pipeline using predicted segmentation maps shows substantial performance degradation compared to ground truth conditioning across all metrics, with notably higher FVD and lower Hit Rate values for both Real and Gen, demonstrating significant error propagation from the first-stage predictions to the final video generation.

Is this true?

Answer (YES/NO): NO